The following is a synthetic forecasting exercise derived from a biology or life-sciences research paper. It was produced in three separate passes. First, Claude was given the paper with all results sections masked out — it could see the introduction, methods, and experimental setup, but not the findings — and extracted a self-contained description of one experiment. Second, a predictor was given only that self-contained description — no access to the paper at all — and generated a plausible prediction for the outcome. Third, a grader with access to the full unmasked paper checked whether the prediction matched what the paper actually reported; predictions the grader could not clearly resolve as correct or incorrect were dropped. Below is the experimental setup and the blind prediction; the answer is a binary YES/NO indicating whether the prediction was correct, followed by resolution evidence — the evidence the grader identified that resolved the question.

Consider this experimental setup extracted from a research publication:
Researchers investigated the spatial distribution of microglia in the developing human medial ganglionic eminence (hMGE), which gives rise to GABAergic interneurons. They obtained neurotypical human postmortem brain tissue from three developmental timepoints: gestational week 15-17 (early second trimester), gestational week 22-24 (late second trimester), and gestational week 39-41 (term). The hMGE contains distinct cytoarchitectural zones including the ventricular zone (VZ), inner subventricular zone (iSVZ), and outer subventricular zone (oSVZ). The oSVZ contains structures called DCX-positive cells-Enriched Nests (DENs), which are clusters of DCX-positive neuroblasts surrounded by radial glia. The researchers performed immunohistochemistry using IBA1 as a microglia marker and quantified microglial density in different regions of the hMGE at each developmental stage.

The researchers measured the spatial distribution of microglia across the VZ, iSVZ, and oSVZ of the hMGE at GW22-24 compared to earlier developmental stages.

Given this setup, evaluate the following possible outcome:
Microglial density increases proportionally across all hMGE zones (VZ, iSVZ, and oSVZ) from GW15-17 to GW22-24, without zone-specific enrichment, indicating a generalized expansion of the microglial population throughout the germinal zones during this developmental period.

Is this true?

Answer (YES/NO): NO